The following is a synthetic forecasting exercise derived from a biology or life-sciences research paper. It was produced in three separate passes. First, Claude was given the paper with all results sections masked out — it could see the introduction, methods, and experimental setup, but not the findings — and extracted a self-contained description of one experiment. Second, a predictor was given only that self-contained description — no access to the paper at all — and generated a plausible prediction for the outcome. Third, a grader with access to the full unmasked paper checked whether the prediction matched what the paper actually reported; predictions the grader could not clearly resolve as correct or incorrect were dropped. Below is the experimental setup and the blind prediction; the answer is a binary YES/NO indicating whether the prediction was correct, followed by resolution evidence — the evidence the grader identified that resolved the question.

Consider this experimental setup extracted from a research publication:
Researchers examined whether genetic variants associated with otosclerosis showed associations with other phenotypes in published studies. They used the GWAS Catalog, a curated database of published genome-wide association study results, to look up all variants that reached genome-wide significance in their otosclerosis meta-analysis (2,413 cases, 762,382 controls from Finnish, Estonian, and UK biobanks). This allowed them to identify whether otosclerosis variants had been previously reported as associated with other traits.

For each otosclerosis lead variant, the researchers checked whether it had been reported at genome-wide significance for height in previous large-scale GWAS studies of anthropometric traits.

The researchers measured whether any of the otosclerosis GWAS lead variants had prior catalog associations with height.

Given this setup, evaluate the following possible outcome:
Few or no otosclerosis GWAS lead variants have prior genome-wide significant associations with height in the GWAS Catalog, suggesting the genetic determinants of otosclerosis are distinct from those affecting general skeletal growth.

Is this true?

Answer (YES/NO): NO